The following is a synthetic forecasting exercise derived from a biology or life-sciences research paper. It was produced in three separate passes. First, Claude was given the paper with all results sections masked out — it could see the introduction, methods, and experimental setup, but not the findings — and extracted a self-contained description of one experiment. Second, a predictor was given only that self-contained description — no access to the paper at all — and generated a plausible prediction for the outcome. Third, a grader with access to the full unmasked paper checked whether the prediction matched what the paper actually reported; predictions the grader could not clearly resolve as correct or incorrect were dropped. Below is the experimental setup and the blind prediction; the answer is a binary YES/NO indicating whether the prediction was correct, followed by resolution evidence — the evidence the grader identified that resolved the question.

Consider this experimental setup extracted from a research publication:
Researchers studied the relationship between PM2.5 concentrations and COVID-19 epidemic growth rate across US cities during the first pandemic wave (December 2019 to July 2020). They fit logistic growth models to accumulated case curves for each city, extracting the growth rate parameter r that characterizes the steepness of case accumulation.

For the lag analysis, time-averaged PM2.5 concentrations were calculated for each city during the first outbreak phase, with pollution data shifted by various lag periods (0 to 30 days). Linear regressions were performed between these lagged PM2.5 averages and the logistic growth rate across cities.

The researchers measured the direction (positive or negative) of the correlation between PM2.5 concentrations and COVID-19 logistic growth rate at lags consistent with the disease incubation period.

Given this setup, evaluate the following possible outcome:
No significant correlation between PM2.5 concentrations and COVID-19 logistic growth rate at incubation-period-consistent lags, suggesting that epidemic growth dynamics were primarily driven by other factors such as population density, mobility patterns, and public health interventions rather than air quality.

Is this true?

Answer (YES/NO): NO